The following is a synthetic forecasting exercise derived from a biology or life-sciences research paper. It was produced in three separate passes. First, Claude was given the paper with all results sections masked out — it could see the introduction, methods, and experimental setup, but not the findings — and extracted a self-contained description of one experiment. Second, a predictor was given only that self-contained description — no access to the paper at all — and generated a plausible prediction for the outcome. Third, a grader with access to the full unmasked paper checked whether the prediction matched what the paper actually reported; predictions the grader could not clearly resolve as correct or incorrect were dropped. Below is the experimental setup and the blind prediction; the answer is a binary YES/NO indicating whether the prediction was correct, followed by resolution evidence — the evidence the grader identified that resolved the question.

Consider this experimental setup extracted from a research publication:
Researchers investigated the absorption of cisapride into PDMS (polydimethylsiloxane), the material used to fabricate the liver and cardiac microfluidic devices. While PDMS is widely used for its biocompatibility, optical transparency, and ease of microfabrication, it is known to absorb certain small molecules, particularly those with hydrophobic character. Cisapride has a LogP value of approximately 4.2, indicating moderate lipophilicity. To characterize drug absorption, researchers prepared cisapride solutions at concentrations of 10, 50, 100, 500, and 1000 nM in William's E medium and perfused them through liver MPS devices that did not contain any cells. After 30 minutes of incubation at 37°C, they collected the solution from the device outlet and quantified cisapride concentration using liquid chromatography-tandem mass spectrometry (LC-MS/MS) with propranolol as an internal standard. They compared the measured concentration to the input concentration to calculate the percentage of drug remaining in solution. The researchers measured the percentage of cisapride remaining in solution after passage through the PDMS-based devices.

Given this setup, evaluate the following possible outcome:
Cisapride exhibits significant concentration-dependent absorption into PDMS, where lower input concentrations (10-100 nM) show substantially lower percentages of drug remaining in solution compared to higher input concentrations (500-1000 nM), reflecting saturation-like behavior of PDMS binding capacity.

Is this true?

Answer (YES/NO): NO